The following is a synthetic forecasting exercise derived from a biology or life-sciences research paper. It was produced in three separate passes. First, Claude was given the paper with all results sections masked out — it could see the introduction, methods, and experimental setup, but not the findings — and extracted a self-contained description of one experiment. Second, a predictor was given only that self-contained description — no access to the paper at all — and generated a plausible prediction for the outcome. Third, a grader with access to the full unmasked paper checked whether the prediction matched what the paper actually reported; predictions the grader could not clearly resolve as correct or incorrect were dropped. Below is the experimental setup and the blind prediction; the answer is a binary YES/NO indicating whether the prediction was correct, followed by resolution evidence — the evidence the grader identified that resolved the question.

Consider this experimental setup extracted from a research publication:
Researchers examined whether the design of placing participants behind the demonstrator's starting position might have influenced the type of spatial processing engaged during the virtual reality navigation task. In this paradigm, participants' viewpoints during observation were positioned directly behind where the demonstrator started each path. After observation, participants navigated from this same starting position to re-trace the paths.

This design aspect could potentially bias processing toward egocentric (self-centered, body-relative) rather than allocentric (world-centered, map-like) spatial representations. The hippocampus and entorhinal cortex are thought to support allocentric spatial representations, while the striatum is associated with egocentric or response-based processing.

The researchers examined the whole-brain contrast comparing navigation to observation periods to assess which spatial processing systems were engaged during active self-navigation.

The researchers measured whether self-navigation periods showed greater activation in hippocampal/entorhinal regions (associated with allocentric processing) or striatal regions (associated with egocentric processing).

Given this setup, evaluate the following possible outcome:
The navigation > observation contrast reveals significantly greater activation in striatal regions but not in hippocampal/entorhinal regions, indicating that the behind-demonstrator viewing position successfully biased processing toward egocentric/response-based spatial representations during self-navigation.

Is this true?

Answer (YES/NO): YES